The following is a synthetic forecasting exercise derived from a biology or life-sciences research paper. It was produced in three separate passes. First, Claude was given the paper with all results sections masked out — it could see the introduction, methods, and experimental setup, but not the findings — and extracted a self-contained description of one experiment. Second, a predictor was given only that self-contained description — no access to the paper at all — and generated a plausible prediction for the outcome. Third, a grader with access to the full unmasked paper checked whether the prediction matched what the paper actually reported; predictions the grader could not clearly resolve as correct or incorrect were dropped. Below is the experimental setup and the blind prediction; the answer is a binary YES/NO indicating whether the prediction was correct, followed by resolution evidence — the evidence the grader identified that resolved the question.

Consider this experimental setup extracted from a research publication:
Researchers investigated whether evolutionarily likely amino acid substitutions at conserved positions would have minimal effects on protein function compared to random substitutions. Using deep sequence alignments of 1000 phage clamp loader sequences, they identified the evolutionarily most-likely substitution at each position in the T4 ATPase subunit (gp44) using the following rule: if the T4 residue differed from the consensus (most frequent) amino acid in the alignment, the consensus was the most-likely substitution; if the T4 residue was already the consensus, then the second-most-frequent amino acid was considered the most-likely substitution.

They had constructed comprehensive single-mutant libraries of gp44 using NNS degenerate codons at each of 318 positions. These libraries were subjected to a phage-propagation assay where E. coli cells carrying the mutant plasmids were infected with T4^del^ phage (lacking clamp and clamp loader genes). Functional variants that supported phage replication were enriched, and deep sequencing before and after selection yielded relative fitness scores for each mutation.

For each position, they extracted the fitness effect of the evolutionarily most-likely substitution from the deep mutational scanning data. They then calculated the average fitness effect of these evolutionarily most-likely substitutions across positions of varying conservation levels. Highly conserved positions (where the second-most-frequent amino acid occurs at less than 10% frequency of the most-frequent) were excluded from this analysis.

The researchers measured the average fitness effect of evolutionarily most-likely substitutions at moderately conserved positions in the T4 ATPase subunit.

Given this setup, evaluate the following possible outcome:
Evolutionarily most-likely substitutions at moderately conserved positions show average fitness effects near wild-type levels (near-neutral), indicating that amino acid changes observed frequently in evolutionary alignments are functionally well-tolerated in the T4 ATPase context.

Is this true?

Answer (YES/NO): NO